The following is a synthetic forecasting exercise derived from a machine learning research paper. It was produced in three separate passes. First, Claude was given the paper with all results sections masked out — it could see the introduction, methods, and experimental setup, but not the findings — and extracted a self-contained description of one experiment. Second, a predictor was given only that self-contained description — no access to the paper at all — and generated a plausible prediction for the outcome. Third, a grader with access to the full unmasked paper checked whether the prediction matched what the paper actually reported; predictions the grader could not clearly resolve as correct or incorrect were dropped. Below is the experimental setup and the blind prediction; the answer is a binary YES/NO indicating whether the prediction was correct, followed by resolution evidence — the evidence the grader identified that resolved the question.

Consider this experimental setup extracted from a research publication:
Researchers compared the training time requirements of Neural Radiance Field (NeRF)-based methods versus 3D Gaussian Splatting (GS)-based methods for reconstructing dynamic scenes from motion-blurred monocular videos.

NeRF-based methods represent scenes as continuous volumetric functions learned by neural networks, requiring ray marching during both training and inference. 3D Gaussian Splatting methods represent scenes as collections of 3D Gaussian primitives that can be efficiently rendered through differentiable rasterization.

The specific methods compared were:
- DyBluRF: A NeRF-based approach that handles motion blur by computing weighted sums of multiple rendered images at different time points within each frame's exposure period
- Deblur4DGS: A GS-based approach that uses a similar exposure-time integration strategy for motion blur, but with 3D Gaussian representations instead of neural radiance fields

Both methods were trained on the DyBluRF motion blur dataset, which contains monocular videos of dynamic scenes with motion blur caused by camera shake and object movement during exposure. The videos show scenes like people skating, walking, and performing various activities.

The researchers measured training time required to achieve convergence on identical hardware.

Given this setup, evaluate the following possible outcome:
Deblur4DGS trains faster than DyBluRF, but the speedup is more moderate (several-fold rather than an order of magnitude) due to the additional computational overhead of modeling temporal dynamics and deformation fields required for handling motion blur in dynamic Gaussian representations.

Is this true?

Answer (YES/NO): YES